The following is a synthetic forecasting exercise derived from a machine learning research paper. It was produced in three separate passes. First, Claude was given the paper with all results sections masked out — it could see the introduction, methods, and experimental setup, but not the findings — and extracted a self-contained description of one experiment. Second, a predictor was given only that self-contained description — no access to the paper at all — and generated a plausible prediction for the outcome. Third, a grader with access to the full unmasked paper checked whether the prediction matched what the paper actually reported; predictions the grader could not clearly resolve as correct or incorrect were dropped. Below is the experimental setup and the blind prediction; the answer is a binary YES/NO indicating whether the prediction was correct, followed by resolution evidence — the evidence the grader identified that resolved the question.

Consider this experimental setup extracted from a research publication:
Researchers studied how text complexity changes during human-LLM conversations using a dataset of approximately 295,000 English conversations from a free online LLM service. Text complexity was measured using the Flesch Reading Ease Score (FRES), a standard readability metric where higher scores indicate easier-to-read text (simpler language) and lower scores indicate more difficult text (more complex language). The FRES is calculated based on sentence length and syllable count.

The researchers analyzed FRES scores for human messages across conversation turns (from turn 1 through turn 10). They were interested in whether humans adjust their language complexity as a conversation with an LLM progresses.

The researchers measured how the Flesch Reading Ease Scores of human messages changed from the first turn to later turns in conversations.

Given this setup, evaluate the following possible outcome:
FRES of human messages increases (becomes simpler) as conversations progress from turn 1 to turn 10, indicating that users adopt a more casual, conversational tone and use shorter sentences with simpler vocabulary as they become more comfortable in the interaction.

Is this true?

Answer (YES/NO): YES